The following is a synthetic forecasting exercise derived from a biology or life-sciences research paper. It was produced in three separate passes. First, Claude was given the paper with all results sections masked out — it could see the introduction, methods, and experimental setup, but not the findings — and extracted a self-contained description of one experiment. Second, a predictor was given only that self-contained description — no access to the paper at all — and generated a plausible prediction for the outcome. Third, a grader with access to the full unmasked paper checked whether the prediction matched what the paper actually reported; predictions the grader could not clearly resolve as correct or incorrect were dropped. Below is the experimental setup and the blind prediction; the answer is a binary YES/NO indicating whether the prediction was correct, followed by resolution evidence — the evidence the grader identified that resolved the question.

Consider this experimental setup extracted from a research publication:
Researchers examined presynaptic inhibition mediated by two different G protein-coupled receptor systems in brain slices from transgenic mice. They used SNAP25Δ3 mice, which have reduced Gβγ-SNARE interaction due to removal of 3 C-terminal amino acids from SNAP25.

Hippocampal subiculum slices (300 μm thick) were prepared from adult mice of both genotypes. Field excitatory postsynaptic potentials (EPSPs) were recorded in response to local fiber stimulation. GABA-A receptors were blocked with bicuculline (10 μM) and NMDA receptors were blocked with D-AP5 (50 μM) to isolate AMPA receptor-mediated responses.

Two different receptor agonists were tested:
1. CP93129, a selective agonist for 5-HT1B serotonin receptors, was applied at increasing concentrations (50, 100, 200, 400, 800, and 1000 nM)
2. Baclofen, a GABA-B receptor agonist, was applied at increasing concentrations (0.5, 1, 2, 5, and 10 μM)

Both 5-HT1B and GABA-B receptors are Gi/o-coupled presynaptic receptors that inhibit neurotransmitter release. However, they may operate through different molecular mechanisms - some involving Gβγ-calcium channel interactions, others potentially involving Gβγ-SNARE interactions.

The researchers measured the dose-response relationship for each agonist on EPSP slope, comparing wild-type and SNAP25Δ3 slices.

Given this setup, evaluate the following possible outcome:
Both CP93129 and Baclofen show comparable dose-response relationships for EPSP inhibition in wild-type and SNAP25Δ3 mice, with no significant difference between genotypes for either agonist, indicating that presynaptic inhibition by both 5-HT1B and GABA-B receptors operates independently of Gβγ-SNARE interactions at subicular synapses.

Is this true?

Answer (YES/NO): NO